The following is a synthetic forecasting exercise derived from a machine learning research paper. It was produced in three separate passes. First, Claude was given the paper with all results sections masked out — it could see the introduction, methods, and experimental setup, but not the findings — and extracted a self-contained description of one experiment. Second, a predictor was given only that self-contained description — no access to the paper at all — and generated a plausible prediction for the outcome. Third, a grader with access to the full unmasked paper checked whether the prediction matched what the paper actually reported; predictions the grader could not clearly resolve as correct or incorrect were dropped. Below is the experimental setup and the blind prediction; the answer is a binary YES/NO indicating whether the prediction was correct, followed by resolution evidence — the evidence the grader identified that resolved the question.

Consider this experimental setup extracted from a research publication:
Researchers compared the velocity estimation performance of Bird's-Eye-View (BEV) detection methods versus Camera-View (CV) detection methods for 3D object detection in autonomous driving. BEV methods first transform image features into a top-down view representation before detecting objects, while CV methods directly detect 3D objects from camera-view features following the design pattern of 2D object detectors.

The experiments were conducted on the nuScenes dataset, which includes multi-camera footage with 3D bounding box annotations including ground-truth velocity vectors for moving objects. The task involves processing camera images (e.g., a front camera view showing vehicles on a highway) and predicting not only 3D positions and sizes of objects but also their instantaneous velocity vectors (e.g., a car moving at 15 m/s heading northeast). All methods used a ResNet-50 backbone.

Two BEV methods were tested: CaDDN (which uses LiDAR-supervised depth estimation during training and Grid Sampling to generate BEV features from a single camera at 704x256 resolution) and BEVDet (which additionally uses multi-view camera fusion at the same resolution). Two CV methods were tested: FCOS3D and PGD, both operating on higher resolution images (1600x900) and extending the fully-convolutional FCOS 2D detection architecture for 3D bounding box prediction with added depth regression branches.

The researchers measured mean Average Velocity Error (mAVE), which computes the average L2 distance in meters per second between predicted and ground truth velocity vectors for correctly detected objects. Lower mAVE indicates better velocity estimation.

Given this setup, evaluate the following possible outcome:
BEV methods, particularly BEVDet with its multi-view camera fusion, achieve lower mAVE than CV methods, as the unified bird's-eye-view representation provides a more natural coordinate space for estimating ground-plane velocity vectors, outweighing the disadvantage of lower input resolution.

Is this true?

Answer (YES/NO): YES